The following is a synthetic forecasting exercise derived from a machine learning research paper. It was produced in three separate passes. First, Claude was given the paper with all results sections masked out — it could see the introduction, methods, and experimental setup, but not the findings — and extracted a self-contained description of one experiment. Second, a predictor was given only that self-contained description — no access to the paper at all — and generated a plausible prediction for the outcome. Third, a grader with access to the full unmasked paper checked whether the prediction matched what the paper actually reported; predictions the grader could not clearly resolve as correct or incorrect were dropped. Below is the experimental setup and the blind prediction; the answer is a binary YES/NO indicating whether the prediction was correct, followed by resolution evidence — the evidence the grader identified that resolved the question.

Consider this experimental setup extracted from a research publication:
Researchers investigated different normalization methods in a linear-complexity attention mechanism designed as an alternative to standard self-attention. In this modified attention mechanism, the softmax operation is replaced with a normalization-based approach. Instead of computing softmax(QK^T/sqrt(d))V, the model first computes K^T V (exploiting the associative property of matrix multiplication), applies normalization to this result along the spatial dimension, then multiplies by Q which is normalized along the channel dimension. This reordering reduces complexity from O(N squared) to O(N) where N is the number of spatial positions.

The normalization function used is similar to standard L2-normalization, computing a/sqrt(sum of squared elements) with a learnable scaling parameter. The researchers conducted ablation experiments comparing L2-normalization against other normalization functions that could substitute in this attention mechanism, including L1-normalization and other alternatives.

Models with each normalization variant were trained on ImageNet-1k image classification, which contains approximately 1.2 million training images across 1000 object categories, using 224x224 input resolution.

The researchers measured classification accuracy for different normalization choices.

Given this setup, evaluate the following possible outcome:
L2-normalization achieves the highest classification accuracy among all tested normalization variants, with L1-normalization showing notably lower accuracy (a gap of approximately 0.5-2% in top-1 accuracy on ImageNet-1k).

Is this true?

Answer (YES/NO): NO